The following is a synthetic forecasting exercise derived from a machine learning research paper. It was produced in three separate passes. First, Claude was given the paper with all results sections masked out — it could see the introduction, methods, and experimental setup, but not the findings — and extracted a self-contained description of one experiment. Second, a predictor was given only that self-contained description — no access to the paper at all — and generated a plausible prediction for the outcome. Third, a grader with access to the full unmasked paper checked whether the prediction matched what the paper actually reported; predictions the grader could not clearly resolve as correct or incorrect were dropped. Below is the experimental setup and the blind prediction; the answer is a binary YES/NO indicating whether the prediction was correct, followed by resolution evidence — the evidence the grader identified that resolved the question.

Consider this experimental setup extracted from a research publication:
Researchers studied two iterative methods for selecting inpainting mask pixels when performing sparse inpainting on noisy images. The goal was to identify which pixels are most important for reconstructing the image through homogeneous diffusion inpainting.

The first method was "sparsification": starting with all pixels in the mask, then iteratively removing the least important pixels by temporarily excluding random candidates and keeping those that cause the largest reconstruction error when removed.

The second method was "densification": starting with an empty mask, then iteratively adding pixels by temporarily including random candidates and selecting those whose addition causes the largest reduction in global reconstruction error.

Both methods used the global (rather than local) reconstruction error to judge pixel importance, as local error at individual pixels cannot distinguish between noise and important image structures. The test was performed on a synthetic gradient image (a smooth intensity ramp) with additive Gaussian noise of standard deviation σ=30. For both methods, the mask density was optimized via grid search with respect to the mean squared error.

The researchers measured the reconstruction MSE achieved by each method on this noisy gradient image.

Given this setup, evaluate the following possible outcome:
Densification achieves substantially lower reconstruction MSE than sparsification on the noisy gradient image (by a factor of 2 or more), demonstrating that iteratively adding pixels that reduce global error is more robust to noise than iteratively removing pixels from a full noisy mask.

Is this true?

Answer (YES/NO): YES